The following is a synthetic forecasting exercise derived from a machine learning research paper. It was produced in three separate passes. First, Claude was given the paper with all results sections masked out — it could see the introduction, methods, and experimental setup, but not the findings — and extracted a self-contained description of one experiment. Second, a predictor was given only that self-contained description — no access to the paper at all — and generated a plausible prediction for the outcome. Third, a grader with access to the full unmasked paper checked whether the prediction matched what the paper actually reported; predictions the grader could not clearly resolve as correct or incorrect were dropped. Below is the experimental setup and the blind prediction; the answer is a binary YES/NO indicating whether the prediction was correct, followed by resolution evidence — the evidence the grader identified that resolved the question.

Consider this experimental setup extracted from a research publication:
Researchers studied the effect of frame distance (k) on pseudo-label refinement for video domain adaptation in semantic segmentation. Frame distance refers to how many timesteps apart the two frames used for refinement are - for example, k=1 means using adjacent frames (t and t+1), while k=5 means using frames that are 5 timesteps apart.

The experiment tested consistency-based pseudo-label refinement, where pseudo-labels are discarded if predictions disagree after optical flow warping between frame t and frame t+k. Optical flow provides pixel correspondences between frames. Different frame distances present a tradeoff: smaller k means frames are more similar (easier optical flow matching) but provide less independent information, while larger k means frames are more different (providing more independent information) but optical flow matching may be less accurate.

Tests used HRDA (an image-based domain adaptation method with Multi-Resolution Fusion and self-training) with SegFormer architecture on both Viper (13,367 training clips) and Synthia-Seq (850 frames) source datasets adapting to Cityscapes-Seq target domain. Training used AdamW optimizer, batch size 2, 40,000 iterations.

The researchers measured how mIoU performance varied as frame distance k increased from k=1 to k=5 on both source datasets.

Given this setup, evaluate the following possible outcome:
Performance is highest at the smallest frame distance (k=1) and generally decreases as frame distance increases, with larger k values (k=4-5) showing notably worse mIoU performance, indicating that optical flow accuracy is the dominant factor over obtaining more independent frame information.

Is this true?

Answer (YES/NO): YES